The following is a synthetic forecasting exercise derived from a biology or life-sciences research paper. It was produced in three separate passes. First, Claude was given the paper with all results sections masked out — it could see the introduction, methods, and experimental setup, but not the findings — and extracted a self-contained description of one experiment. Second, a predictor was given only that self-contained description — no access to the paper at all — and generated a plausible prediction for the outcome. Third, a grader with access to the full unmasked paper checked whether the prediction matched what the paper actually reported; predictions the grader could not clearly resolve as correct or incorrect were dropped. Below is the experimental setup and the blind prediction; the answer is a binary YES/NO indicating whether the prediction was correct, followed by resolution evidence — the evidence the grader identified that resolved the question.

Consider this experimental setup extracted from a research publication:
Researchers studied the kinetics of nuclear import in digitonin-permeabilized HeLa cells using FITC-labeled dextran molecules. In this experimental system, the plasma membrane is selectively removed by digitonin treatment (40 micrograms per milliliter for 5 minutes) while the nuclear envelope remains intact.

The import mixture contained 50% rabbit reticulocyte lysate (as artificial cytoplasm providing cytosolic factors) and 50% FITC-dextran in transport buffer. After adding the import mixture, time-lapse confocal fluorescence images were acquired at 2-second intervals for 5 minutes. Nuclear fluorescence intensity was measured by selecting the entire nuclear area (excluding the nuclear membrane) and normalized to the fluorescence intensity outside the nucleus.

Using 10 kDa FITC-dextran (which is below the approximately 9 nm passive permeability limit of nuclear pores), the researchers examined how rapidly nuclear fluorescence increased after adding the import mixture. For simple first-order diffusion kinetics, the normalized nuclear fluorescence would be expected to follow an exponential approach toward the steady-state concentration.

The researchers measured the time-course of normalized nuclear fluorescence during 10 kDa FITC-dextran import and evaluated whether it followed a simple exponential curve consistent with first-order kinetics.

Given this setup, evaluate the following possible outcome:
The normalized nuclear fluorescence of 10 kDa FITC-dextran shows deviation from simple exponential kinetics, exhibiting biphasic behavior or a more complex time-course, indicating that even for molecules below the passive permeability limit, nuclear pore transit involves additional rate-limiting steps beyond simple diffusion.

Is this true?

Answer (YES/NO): NO